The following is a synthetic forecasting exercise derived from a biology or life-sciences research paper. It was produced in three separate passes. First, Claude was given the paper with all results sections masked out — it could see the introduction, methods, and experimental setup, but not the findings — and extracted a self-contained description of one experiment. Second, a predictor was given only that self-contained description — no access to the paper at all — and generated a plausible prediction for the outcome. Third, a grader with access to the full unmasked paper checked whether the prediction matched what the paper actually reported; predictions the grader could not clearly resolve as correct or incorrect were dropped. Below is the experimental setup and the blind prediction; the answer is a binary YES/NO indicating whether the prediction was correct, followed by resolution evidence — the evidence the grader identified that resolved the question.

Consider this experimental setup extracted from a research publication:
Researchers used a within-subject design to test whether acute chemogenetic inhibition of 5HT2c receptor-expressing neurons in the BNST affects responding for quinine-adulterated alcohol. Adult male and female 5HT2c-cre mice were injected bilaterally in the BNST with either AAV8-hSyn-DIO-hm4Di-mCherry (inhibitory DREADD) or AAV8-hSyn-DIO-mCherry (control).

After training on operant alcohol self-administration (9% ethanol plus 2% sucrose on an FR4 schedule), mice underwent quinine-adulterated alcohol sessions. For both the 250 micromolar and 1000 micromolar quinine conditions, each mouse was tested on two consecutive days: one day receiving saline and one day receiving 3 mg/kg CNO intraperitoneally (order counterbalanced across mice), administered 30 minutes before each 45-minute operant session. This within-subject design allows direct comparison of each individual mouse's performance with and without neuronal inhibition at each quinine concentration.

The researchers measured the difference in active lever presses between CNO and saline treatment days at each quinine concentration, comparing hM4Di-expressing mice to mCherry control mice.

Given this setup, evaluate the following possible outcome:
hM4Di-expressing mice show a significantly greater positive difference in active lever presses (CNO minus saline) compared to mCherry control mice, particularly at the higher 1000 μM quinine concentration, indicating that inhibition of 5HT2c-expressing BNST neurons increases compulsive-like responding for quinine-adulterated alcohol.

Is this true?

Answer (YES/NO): NO